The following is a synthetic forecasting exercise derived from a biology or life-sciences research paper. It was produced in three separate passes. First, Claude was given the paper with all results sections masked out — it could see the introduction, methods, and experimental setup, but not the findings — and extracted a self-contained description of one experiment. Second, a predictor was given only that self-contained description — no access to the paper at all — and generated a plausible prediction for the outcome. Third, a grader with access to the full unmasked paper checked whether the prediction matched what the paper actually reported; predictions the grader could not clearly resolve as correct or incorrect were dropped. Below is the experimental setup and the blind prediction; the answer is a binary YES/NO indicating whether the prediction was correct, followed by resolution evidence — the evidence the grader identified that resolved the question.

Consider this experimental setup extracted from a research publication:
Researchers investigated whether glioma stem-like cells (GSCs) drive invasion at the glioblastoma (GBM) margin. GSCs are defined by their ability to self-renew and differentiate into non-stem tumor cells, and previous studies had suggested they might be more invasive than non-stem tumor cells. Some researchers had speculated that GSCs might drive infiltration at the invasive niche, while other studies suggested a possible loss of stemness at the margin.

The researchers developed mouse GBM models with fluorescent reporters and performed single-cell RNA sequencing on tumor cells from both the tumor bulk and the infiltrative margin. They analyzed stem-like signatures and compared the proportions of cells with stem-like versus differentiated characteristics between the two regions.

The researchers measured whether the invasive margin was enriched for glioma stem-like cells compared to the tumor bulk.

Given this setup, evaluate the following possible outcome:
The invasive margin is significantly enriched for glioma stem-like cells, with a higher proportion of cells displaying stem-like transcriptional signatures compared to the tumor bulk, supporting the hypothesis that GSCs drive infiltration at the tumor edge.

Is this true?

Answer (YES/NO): NO